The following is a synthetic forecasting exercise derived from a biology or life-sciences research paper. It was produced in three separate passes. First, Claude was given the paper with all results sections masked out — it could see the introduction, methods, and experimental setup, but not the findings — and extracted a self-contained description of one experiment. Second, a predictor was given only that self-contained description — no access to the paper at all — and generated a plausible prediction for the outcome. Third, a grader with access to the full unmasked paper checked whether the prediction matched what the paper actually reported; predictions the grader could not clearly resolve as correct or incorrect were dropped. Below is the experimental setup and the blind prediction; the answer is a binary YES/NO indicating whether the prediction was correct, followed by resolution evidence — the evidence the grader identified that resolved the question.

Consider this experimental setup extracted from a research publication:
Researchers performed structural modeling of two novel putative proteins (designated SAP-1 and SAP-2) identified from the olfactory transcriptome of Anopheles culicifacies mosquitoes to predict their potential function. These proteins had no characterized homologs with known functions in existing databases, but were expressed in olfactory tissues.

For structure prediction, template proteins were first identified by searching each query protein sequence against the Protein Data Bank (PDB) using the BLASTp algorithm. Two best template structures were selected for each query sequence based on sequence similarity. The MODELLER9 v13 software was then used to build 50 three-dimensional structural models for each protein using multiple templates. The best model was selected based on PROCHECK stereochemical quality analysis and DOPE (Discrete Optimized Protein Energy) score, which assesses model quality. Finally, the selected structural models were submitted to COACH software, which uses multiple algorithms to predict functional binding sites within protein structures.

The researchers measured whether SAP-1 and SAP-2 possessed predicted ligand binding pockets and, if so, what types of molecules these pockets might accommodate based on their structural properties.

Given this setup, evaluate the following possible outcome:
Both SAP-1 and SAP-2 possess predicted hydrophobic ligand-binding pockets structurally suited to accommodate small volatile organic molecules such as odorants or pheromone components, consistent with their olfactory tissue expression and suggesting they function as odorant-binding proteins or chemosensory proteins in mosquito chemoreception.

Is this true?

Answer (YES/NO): NO